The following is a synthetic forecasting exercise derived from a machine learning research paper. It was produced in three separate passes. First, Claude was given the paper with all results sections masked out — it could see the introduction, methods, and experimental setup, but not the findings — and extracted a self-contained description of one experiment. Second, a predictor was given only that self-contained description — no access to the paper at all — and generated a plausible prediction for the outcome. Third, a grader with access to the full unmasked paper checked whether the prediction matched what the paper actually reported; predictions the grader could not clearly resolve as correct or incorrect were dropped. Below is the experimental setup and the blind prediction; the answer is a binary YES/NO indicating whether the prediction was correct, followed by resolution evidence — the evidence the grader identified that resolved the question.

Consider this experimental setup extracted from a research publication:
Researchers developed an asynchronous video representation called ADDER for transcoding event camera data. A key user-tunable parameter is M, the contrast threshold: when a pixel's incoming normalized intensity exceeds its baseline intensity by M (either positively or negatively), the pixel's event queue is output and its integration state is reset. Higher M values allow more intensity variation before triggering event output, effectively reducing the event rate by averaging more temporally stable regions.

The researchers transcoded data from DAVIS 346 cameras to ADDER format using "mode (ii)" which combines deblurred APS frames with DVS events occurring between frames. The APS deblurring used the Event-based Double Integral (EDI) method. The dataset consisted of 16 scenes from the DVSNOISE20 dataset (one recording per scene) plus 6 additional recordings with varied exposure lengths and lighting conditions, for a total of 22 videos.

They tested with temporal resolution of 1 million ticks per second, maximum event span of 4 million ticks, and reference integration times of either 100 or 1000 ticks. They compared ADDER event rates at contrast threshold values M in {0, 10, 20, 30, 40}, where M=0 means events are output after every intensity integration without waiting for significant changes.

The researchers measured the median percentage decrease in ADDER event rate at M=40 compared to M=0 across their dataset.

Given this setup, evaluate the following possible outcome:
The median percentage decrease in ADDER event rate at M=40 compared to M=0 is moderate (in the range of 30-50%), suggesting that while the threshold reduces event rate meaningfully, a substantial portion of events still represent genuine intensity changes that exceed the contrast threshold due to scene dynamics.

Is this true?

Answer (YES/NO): NO